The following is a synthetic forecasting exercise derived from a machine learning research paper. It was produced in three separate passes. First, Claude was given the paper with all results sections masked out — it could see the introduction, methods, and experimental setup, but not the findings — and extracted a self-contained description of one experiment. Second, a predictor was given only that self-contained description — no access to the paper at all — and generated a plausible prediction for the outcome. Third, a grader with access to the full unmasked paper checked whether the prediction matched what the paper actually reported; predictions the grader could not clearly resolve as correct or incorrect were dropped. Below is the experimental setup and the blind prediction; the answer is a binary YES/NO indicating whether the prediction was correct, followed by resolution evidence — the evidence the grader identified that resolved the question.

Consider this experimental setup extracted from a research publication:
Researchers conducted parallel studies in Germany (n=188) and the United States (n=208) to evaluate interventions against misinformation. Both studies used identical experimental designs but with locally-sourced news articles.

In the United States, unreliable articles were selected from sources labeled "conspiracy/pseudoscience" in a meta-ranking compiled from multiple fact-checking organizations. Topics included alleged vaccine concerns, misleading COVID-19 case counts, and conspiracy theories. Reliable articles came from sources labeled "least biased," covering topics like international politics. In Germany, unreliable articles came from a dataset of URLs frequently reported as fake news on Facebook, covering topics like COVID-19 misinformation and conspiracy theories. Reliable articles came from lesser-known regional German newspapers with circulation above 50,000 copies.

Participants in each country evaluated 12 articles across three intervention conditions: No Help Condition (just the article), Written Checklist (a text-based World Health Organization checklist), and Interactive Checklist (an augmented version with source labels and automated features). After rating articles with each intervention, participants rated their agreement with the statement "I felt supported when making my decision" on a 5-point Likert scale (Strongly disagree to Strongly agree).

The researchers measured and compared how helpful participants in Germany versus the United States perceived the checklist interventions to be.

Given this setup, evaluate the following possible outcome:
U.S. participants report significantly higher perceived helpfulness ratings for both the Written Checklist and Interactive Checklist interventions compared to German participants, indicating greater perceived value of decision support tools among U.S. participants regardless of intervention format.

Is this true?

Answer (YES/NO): YES